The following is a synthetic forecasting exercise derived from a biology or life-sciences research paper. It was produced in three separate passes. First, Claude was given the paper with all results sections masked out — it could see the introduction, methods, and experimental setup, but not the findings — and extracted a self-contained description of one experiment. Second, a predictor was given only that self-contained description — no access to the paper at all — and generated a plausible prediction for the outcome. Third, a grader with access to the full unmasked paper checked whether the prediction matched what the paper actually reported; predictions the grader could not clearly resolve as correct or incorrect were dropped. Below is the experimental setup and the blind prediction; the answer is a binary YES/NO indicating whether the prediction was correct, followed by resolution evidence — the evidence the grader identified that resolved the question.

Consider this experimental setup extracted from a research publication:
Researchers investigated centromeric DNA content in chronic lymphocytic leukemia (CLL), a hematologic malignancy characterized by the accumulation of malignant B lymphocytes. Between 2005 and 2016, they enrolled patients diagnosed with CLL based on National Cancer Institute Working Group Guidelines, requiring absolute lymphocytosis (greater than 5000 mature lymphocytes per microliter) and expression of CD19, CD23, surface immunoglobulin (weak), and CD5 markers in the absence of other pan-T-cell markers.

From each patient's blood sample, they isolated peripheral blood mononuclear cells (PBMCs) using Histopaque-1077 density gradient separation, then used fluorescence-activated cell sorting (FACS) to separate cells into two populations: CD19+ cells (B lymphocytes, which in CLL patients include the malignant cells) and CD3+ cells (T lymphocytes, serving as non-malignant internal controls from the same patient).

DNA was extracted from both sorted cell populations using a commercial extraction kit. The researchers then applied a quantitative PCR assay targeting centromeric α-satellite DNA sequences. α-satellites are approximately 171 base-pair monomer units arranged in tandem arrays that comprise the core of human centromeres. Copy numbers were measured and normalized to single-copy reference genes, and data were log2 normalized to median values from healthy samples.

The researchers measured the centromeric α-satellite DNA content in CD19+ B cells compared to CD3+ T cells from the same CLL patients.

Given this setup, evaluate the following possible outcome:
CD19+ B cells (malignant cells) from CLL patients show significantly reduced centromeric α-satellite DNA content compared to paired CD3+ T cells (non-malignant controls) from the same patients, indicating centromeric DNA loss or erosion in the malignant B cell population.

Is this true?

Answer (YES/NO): YES